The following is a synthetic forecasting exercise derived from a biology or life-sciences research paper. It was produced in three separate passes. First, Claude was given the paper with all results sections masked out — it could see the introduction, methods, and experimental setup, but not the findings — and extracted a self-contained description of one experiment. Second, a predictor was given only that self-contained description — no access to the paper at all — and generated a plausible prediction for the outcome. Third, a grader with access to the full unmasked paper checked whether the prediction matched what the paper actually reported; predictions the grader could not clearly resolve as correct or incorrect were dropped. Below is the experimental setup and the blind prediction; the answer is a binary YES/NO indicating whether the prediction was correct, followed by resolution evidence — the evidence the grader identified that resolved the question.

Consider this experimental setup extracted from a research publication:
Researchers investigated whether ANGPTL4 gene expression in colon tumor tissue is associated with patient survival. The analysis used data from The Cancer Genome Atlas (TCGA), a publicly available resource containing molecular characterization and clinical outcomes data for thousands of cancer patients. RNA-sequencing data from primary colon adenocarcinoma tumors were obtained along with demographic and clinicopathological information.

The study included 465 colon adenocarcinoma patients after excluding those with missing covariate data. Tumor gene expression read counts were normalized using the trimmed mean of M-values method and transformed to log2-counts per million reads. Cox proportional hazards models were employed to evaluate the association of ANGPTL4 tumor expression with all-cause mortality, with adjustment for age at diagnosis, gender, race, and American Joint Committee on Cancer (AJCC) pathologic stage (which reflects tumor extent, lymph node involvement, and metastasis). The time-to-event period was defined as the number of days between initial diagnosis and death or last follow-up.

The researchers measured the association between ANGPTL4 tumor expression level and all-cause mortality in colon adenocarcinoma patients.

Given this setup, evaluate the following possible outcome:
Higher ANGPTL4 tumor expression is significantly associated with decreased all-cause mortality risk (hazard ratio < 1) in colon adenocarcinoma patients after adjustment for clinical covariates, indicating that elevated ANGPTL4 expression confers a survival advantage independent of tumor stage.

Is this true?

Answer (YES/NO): NO